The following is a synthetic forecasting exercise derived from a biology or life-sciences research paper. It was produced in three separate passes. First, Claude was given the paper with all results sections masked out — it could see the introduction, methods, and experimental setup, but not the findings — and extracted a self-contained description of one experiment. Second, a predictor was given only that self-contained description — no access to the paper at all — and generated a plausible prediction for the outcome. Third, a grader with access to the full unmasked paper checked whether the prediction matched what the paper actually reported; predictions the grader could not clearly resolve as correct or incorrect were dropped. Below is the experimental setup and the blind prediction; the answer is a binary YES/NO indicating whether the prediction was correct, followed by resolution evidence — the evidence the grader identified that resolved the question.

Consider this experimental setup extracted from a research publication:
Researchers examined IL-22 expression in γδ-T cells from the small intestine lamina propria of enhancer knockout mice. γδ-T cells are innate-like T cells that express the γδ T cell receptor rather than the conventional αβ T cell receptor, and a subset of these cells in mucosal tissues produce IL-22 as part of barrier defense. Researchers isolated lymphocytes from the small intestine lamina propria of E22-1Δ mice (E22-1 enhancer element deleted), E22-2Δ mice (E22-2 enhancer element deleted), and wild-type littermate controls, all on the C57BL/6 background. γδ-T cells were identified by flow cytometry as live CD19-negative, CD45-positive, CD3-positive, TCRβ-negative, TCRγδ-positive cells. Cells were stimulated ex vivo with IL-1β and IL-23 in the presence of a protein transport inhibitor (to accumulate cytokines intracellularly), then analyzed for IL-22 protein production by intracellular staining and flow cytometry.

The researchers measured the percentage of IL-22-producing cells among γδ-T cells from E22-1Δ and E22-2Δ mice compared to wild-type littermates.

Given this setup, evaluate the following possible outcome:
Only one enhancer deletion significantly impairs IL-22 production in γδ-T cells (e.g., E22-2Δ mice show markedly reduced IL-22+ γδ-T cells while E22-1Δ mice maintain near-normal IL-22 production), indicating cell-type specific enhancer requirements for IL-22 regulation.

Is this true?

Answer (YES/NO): NO